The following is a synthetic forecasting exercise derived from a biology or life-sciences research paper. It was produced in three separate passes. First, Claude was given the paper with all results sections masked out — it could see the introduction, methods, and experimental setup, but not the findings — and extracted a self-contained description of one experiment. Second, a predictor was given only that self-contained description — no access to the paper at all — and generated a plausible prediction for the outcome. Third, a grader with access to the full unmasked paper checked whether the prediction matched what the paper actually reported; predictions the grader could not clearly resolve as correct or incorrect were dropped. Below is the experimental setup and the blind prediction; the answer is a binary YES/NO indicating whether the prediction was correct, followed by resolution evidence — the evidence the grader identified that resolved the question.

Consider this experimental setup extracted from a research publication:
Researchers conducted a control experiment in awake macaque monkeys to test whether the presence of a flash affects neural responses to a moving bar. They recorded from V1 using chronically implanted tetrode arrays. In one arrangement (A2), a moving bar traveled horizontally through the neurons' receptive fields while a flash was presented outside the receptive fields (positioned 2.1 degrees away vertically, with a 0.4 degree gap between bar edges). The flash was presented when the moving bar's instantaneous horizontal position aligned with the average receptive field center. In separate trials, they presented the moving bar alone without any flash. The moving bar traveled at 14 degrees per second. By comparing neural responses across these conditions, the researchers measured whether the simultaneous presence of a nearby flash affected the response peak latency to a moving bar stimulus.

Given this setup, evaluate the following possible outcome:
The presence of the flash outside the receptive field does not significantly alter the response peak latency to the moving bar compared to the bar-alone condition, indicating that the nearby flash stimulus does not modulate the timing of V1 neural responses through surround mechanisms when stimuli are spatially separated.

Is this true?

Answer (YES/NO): YES